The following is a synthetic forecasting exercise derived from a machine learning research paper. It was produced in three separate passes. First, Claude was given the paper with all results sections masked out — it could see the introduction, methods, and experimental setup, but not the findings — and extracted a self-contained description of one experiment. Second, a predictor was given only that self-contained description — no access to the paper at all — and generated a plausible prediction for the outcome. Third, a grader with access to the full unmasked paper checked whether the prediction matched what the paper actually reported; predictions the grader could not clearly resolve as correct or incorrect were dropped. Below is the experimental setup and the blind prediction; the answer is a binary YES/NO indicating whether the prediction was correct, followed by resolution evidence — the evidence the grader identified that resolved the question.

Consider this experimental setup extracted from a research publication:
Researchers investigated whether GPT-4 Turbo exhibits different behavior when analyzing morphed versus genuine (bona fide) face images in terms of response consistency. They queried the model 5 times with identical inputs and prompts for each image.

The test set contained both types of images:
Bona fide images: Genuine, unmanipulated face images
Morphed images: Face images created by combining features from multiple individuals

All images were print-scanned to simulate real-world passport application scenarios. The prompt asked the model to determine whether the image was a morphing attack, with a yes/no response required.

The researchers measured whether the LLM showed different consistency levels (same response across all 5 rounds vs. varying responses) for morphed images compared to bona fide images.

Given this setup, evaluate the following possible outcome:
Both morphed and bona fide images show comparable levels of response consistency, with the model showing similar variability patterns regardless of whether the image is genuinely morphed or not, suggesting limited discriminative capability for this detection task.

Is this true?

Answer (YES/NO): NO